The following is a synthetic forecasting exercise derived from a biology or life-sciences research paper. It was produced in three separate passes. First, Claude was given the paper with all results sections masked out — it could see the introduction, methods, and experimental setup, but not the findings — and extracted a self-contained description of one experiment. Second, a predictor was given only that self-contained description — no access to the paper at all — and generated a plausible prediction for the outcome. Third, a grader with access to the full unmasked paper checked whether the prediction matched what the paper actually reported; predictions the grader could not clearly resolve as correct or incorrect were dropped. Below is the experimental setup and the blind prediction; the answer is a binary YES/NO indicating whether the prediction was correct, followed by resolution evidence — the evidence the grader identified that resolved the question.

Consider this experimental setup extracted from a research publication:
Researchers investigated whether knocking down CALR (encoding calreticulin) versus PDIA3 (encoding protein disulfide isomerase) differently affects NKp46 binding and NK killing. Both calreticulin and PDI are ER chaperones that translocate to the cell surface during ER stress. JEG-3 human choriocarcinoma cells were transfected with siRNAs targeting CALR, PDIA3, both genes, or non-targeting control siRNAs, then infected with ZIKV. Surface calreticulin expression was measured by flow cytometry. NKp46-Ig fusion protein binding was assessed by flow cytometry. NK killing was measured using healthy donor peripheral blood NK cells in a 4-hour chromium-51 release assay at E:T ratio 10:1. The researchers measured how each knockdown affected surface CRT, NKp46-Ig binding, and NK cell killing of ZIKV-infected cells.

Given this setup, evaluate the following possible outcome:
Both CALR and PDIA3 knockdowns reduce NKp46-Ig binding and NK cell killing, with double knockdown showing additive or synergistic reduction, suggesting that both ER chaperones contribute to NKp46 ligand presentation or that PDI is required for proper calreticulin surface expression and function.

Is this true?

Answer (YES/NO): NO